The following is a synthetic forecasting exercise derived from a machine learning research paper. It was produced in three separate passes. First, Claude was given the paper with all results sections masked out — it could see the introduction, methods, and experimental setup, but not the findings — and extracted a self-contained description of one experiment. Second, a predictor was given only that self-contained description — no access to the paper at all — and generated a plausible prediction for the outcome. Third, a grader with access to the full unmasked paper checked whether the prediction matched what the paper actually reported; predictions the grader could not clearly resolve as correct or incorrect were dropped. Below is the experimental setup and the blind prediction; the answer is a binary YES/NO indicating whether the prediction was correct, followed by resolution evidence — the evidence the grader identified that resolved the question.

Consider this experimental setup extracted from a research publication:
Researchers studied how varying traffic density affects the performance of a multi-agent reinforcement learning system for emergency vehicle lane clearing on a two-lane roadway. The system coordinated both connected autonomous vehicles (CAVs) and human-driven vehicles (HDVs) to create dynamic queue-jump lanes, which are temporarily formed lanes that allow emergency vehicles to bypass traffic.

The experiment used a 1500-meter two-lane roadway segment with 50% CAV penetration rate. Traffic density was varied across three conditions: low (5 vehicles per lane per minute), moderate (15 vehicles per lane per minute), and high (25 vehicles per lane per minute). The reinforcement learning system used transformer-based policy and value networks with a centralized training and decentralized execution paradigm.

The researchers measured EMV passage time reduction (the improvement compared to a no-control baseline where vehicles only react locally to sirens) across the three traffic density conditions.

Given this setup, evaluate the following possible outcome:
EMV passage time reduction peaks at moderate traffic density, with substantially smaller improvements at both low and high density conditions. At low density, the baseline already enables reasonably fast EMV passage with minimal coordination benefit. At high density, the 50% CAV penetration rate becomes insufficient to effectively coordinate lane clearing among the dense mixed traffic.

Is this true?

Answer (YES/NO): NO